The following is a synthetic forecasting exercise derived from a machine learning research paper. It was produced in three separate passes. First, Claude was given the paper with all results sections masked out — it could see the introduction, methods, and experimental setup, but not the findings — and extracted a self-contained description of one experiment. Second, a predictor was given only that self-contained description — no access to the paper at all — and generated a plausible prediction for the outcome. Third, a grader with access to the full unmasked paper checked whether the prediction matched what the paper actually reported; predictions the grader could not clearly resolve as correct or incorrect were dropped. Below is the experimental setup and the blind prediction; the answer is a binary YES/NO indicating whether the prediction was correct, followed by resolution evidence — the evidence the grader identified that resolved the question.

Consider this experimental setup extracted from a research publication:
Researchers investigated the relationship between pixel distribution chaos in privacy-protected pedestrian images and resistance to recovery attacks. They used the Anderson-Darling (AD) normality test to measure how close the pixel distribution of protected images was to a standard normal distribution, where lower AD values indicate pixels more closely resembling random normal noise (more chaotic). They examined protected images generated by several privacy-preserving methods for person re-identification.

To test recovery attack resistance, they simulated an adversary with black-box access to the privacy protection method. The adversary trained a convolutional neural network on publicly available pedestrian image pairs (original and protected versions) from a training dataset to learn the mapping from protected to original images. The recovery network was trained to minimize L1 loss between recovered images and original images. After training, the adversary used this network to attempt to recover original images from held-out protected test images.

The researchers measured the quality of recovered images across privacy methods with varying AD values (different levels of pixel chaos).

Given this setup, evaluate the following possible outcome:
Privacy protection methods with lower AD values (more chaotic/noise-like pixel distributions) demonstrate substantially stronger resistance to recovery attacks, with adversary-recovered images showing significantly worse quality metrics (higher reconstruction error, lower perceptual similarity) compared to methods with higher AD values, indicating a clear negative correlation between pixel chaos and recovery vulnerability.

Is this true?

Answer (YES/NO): YES